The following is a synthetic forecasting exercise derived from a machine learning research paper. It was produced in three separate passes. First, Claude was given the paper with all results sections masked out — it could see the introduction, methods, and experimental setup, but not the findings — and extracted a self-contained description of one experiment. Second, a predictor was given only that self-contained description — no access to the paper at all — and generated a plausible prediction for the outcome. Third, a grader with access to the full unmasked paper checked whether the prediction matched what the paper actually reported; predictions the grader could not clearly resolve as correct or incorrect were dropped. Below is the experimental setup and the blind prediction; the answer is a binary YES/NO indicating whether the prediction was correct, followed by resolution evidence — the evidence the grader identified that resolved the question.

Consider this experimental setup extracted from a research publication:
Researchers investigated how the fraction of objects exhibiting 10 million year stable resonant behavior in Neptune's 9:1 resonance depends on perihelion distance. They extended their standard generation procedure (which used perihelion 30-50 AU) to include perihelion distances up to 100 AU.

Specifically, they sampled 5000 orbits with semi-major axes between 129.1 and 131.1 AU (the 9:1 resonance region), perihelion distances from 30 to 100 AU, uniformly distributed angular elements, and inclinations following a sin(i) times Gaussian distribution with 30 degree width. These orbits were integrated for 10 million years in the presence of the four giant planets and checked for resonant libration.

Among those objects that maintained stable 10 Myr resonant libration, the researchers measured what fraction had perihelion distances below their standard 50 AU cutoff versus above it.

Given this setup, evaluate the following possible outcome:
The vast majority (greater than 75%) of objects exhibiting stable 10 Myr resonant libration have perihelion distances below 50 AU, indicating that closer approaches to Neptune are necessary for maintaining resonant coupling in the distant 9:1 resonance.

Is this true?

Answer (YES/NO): NO